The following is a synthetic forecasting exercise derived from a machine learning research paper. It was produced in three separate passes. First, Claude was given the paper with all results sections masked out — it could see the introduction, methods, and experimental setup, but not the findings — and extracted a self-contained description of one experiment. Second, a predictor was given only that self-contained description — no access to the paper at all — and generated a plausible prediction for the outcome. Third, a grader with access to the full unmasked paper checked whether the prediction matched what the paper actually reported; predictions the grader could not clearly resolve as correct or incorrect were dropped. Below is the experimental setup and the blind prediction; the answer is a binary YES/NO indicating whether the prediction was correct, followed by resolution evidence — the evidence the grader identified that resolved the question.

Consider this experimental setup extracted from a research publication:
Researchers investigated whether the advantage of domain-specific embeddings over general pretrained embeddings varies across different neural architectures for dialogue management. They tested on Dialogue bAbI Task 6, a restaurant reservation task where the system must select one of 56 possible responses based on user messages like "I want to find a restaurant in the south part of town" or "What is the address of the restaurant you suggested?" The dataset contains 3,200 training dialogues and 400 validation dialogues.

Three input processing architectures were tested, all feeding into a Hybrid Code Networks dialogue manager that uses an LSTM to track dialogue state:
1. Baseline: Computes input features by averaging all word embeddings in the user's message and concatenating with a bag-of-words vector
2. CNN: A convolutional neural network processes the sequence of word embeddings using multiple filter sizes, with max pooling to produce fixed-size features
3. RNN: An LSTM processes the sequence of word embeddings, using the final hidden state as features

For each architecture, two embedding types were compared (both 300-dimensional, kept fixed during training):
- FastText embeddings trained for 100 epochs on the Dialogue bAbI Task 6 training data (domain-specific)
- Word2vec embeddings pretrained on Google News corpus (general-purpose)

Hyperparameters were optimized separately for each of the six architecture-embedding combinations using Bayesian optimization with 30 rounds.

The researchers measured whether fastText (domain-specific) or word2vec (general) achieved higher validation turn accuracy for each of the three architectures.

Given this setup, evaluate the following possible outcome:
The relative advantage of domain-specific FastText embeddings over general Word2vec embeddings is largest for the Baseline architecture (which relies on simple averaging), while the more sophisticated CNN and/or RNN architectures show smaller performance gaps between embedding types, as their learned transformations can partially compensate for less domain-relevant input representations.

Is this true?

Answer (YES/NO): NO